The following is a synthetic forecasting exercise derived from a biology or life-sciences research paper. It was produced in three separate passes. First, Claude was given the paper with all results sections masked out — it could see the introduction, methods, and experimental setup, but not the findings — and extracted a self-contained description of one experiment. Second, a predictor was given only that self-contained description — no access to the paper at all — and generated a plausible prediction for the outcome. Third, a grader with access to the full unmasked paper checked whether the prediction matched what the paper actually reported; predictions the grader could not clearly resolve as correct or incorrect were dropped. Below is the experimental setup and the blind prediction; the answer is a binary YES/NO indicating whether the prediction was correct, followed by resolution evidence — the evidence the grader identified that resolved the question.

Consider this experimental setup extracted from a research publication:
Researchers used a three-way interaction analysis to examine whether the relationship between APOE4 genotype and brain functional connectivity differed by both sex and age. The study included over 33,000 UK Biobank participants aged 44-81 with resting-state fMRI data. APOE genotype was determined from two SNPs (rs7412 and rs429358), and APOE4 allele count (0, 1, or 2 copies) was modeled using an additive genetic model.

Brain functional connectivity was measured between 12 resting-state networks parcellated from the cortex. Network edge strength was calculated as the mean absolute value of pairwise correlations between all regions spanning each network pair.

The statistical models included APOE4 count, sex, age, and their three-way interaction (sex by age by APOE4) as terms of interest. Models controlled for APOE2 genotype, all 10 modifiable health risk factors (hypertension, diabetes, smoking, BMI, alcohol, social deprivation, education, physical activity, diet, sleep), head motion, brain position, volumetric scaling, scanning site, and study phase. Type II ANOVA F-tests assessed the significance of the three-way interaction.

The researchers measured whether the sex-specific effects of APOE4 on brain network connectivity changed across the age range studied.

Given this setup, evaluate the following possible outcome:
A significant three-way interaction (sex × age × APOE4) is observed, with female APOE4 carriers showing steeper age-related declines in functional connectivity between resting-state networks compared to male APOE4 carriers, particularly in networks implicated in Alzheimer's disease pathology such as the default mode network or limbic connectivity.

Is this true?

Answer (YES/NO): NO